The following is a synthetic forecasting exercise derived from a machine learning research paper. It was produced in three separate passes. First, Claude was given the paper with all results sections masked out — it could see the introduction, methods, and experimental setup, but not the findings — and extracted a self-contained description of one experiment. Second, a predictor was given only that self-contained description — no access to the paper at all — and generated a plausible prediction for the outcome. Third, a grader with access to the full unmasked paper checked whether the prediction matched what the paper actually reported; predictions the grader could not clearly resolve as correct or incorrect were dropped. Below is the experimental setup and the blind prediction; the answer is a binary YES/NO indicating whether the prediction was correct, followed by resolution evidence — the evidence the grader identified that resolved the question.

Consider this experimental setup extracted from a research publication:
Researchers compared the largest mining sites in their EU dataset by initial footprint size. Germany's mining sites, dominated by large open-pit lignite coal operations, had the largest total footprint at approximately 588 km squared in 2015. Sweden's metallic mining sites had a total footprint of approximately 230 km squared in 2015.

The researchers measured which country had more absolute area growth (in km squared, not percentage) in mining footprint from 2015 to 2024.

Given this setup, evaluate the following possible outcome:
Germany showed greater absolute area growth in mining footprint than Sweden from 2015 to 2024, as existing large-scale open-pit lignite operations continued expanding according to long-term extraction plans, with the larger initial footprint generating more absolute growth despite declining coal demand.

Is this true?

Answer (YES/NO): YES